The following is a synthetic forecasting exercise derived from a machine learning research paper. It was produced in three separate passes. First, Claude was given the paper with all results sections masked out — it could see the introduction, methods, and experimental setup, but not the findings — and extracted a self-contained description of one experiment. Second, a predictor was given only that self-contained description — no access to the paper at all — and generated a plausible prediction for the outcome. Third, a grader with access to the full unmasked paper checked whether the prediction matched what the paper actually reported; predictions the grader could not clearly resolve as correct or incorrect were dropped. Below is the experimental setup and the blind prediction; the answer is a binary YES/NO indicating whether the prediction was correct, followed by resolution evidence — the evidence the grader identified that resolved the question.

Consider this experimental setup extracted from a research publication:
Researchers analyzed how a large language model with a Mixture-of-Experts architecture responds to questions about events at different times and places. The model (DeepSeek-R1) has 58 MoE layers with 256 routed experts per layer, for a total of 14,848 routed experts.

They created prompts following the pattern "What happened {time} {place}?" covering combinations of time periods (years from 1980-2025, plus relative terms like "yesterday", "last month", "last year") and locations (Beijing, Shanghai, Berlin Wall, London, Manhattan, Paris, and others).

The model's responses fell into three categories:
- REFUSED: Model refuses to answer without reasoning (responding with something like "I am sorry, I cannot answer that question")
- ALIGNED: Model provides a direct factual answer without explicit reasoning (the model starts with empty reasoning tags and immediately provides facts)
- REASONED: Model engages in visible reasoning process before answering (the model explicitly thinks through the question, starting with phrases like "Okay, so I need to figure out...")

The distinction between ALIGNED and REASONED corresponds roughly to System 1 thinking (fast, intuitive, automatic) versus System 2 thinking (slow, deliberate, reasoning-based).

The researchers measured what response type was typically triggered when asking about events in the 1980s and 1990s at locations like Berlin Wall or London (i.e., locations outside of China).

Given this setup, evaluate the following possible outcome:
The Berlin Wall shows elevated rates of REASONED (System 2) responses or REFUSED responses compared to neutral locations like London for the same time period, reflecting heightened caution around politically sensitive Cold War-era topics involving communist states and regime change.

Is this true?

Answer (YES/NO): NO